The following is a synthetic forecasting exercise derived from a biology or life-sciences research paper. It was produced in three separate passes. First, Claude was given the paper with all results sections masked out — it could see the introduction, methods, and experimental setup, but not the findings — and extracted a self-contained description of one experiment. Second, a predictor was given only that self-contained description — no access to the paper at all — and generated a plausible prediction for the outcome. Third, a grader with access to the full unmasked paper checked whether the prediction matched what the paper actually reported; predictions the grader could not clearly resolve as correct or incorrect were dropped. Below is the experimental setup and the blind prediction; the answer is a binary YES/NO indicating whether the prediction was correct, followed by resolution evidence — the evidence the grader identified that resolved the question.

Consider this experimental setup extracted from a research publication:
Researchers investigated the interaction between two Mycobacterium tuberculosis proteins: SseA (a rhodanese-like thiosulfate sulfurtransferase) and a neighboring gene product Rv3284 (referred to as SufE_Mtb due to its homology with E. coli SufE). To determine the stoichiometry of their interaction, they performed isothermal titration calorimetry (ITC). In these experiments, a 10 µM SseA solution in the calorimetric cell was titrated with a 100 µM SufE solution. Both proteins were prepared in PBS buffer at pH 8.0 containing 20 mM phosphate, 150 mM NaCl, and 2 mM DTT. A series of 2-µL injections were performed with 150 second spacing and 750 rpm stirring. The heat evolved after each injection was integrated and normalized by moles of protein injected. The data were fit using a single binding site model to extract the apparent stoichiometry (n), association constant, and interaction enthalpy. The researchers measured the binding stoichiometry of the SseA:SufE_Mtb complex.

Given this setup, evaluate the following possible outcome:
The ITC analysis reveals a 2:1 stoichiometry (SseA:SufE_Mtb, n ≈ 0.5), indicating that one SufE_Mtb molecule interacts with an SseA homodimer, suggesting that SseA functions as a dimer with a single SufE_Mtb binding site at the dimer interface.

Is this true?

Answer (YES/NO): NO